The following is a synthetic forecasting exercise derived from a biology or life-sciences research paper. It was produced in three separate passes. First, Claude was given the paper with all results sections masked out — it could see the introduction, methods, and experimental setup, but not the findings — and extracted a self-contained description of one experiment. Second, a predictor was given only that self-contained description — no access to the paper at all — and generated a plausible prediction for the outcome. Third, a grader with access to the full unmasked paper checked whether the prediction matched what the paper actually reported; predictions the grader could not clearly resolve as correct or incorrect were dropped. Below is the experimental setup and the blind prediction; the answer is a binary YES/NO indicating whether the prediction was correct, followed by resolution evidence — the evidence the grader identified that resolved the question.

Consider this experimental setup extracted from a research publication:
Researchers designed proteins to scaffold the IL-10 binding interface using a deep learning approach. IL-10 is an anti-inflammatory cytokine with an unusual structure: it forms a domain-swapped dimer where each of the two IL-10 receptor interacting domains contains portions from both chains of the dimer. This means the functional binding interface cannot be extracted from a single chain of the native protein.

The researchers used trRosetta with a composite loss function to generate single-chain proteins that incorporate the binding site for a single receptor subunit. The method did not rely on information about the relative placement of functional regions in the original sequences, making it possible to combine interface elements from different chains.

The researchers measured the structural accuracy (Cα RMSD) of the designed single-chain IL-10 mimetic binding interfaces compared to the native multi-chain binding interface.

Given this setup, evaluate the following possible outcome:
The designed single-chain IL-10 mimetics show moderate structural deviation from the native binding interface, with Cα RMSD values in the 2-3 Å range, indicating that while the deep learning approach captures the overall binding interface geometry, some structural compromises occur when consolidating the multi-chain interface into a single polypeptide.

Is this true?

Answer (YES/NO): NO